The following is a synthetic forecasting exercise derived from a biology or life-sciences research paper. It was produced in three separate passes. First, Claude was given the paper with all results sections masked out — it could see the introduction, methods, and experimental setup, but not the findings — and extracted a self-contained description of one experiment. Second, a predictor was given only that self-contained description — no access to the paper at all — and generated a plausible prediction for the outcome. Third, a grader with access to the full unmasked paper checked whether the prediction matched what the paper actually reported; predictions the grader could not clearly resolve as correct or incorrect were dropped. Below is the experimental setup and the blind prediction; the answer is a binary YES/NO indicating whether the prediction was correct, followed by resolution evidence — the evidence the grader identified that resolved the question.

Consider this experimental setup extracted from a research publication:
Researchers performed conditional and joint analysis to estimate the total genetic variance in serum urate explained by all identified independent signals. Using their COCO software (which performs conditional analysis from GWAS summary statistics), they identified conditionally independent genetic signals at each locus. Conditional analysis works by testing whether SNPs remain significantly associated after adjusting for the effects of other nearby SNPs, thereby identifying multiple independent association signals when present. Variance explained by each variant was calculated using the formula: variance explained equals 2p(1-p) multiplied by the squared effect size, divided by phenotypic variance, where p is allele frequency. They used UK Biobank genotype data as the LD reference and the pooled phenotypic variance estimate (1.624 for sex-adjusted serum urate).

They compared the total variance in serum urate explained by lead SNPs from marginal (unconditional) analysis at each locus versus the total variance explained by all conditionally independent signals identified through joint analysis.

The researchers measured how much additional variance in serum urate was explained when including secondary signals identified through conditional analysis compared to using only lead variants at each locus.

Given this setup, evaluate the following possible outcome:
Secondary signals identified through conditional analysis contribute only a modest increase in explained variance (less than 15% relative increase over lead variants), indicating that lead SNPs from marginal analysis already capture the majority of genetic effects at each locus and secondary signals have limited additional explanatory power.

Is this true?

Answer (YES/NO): YES